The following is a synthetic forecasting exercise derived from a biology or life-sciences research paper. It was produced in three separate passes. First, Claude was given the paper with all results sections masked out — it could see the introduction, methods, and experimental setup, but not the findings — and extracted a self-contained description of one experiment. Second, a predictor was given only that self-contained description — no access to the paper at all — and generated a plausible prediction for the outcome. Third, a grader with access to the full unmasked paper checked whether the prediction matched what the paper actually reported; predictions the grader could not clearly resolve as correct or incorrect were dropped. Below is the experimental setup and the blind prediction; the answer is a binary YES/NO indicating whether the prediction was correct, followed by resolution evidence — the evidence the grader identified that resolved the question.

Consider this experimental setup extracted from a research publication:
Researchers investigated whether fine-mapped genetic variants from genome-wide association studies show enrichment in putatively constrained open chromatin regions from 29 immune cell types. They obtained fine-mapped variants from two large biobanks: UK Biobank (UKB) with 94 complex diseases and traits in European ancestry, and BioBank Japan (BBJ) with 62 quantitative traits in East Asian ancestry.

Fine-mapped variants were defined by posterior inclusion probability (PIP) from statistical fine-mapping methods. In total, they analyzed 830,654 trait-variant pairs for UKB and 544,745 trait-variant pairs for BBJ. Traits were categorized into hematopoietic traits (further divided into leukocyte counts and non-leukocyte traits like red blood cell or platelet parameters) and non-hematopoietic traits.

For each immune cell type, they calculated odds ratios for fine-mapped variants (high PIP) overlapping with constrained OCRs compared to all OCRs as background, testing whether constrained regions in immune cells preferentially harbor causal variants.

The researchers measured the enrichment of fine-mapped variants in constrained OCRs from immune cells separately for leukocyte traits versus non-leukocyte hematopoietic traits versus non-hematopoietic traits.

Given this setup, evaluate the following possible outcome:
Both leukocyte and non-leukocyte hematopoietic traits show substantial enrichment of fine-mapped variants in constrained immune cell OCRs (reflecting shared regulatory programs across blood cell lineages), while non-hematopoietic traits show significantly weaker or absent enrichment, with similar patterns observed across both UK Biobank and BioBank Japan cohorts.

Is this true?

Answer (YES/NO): YES